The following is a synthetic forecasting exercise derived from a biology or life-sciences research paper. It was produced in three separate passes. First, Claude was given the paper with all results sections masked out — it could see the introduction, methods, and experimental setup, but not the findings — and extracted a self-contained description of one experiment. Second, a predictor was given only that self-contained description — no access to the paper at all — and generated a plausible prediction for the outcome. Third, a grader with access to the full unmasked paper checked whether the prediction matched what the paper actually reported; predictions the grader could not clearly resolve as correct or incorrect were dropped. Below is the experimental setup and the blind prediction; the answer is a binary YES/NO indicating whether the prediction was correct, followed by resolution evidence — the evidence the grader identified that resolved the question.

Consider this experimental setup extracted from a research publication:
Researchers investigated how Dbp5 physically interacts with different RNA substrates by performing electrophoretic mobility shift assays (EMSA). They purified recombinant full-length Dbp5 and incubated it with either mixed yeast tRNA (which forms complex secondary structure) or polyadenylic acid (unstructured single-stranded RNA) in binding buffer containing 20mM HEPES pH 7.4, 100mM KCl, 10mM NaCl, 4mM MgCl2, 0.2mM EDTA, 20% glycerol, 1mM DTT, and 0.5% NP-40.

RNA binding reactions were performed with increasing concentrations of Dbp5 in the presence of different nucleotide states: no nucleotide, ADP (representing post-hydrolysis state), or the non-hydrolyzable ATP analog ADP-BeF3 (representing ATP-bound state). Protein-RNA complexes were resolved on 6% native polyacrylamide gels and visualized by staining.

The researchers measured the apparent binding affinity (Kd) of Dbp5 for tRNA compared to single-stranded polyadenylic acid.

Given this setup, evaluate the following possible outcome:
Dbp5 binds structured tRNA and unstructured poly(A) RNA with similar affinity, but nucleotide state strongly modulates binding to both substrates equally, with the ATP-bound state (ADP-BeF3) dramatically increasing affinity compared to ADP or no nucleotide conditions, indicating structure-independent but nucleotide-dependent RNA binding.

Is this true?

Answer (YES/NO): YES